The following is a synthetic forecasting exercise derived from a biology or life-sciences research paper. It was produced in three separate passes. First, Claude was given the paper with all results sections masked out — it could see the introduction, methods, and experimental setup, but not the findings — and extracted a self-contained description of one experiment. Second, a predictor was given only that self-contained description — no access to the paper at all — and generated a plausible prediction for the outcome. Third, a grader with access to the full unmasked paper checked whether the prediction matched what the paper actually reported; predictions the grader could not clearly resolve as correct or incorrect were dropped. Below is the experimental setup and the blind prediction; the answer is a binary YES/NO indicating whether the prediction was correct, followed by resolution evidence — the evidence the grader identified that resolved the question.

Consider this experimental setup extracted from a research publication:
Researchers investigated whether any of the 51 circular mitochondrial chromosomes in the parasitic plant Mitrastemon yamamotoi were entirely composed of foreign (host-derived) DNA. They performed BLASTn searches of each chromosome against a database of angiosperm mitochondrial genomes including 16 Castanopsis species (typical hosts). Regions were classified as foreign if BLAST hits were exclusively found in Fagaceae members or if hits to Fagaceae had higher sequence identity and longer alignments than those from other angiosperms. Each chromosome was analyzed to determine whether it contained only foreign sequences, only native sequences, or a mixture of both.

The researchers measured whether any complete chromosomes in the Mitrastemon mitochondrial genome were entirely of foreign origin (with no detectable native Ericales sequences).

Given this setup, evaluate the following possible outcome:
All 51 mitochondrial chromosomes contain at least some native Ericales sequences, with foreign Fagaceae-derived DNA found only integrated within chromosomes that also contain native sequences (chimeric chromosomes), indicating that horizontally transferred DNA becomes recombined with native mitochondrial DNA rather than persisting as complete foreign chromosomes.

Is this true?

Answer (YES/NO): NO